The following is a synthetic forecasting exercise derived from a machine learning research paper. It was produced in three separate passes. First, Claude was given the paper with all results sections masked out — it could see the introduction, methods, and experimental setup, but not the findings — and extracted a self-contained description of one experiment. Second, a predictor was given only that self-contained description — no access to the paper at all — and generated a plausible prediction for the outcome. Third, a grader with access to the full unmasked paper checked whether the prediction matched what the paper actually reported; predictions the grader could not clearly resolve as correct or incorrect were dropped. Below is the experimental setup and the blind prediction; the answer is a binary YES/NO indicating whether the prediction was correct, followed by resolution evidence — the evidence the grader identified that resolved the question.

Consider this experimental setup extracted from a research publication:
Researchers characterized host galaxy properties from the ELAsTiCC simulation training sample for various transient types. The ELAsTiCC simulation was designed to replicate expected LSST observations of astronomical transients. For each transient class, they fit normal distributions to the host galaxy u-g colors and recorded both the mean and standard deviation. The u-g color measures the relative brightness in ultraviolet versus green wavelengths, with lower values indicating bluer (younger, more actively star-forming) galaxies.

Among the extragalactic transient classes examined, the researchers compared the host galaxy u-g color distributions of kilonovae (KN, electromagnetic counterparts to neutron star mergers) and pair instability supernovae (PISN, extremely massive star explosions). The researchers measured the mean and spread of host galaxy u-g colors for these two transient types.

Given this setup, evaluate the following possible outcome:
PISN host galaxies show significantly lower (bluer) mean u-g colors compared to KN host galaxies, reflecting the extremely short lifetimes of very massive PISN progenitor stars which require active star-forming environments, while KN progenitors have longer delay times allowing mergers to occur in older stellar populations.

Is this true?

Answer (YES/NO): YES